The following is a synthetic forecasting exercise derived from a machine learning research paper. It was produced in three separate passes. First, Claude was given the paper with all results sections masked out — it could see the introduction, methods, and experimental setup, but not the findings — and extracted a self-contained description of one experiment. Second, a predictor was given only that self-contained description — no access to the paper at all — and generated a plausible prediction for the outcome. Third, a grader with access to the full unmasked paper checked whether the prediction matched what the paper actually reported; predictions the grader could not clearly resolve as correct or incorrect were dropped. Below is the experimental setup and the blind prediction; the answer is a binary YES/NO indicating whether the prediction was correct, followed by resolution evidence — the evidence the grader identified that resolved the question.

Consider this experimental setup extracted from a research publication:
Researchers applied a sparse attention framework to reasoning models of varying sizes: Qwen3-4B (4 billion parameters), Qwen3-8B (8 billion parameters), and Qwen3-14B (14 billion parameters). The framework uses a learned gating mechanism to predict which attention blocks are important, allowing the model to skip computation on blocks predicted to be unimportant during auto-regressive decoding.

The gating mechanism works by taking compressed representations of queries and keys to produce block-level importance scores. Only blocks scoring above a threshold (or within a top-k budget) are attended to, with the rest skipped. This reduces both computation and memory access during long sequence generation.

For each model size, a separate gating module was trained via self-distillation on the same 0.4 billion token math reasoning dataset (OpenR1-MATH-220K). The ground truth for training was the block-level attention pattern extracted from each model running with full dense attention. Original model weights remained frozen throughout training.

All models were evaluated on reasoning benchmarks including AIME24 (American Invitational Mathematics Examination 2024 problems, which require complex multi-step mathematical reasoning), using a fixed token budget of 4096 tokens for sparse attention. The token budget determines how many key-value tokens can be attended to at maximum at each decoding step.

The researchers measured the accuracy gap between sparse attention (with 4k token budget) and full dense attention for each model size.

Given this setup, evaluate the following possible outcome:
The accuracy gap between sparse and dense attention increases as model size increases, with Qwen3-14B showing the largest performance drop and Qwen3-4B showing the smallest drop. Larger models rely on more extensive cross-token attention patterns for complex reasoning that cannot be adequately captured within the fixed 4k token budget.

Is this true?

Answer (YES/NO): NO